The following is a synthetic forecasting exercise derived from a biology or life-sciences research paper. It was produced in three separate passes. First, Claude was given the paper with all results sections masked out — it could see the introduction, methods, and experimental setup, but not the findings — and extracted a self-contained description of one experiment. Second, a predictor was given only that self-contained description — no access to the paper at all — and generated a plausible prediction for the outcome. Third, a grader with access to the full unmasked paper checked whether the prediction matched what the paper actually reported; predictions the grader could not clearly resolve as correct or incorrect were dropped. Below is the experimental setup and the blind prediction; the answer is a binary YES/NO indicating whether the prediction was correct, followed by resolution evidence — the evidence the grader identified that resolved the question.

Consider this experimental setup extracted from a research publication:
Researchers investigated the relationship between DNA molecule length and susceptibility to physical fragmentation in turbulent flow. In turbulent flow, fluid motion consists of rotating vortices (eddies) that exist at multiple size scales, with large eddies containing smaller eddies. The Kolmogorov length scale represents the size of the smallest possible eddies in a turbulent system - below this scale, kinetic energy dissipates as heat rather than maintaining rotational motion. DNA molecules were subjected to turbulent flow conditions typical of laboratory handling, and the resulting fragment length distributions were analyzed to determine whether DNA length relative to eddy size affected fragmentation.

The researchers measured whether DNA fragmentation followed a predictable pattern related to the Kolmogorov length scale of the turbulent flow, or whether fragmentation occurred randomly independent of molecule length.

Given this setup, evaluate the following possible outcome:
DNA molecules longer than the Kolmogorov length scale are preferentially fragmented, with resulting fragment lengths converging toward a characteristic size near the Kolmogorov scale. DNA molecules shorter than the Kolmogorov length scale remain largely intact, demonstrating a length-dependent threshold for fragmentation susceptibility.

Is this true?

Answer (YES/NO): YES